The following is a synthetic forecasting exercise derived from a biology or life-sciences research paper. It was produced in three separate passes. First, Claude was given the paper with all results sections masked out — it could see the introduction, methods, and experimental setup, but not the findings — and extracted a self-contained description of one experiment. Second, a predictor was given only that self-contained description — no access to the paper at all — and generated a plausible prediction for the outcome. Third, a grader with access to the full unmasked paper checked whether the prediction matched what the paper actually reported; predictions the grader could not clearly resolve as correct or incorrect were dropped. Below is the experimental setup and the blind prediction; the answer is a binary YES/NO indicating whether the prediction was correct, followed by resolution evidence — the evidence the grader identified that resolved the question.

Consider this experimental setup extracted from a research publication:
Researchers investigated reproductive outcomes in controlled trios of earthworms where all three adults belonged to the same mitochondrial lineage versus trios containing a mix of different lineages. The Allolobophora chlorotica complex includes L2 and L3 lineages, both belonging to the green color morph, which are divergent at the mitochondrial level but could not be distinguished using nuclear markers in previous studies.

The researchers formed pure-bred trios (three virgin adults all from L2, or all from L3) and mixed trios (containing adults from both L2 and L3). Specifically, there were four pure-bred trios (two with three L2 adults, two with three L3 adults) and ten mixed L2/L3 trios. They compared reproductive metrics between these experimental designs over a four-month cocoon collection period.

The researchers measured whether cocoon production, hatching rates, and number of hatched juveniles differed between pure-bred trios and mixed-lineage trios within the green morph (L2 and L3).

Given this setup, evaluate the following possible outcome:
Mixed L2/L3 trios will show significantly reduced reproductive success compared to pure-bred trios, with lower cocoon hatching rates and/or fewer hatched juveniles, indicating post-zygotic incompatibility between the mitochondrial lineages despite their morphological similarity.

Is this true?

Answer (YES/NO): NO